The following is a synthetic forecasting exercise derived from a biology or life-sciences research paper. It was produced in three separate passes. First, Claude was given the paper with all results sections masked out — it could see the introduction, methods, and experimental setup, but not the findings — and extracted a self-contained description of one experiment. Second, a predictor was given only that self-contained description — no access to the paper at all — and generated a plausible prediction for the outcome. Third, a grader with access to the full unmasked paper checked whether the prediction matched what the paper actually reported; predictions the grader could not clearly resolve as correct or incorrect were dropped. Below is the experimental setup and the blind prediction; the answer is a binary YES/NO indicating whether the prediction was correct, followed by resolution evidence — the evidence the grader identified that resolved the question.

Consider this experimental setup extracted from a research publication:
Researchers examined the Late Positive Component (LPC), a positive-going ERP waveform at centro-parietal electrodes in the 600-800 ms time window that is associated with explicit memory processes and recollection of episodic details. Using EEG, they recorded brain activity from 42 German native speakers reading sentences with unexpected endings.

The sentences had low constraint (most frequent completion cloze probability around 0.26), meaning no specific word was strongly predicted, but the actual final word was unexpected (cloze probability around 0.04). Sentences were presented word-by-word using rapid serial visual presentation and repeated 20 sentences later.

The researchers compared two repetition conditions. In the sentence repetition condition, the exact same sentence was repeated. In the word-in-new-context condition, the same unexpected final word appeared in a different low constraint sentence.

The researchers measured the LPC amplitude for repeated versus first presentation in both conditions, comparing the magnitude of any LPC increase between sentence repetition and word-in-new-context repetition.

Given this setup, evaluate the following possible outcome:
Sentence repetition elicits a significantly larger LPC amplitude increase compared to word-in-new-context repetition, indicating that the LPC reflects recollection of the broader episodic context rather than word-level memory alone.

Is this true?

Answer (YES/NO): NO